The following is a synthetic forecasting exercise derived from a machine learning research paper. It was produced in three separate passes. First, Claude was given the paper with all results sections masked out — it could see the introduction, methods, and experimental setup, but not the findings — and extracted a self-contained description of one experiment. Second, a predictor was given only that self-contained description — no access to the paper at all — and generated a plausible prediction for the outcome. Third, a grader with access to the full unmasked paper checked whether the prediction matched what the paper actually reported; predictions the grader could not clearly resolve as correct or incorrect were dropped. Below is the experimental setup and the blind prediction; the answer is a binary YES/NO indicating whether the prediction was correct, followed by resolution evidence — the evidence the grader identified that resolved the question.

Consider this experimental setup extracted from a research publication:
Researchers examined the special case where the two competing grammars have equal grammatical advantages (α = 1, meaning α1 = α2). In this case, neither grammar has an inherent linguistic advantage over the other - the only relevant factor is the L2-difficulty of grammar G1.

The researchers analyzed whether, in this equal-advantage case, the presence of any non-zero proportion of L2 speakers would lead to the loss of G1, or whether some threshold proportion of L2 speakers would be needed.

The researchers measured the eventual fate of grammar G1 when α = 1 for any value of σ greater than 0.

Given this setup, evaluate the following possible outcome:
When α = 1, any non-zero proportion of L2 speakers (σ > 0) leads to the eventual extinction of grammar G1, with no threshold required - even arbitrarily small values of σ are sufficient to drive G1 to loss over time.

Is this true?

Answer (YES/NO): YES